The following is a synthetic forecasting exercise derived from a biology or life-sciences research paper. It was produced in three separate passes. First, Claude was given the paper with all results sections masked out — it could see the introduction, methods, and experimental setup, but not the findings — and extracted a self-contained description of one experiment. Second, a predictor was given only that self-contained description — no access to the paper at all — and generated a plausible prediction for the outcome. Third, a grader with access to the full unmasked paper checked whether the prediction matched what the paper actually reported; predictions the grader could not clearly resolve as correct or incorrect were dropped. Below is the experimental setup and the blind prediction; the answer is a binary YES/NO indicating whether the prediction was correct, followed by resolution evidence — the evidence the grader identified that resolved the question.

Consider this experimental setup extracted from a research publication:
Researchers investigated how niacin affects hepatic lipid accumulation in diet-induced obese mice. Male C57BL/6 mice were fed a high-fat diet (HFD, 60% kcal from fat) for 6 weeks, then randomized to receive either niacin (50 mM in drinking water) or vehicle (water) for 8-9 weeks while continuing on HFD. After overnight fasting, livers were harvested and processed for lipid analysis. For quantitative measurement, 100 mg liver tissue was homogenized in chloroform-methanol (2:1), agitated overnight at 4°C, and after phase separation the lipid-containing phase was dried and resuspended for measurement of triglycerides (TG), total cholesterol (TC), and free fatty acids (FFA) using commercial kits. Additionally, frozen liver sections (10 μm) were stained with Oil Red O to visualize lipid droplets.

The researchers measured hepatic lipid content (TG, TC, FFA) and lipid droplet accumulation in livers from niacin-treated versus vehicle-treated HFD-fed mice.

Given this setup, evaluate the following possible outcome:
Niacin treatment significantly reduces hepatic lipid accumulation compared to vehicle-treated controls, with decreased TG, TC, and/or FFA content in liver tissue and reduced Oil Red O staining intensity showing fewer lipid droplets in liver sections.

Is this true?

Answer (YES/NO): YES